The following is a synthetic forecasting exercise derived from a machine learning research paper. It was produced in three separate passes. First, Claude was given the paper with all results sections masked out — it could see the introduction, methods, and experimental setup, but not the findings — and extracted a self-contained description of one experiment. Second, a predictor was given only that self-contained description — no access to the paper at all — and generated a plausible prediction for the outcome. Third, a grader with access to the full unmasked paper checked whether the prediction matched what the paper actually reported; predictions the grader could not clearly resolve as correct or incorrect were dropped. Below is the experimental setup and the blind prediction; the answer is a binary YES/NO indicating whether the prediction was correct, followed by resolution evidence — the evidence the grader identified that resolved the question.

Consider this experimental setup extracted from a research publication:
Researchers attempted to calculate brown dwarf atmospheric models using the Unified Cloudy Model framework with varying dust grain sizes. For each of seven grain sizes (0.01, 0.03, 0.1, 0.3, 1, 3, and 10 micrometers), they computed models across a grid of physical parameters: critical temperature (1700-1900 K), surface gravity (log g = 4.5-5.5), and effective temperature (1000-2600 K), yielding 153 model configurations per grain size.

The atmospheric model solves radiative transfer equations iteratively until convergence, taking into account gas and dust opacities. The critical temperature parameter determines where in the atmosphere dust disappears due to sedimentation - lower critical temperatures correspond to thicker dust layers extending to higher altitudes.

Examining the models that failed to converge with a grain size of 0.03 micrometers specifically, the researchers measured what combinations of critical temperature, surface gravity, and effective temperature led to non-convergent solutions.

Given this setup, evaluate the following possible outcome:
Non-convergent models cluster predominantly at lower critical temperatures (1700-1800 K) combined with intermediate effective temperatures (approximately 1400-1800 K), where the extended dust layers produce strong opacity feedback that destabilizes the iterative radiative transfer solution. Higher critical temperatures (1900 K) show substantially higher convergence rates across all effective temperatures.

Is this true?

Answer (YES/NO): NO